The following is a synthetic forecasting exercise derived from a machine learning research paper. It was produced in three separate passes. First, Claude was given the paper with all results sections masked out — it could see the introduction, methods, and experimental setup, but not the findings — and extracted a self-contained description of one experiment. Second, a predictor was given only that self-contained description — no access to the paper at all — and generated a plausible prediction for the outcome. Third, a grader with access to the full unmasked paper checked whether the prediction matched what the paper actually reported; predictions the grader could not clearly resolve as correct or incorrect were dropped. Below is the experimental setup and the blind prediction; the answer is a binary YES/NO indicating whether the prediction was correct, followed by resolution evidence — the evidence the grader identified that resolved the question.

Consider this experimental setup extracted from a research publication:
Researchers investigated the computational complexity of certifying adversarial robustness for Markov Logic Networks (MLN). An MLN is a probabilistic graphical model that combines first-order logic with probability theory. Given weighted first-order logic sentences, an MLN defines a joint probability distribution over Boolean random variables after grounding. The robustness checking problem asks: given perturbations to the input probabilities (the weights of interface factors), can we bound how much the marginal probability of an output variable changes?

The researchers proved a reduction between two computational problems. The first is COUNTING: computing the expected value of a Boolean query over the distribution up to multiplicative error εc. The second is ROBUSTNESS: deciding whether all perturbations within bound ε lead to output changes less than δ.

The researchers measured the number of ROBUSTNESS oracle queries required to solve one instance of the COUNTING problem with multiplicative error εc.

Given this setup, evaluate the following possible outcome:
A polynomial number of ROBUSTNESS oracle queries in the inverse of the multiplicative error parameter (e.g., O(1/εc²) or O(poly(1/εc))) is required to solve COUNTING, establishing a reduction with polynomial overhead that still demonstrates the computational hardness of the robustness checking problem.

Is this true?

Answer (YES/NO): YES